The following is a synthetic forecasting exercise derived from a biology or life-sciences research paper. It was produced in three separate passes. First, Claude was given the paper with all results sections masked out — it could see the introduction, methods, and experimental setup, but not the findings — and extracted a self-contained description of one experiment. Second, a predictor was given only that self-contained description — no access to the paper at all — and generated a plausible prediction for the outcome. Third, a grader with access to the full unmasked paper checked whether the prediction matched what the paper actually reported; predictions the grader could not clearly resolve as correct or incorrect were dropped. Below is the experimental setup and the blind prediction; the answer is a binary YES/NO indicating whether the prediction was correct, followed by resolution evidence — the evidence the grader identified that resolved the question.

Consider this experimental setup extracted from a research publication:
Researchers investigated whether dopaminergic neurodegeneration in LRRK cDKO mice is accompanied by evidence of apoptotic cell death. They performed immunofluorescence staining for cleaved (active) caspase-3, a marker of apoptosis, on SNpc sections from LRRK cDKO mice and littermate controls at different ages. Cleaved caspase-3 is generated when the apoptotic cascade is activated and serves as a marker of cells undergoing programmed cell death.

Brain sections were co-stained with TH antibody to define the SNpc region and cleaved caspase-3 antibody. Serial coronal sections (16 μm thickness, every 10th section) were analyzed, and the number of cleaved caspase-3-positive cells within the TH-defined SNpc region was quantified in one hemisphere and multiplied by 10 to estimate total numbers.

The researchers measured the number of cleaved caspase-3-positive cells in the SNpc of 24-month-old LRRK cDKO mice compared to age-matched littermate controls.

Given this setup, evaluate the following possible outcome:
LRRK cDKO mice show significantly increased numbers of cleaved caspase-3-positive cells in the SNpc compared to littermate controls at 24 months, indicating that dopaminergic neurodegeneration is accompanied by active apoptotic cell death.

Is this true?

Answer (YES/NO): YES